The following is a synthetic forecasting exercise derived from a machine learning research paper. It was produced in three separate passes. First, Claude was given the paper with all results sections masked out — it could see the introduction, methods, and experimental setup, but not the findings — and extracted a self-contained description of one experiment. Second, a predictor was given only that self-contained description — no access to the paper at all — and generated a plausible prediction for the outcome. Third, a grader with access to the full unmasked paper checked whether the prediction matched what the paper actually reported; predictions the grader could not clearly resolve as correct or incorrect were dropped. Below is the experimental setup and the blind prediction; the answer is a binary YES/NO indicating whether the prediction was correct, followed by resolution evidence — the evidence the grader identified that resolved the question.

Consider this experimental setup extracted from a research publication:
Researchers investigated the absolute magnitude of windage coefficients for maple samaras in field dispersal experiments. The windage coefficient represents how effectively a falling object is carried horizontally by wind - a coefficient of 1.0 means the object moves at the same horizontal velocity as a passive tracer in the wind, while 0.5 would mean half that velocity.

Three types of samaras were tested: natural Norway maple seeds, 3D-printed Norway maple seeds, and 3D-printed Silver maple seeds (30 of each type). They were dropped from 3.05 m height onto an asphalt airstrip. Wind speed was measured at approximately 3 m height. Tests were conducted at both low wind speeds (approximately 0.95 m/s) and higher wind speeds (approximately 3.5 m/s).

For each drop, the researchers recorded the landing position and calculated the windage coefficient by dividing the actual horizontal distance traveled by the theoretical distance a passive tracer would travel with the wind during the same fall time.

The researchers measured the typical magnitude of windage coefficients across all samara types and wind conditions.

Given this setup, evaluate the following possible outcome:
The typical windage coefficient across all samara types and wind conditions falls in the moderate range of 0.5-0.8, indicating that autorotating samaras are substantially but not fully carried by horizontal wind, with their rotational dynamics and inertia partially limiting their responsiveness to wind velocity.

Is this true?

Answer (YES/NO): NO